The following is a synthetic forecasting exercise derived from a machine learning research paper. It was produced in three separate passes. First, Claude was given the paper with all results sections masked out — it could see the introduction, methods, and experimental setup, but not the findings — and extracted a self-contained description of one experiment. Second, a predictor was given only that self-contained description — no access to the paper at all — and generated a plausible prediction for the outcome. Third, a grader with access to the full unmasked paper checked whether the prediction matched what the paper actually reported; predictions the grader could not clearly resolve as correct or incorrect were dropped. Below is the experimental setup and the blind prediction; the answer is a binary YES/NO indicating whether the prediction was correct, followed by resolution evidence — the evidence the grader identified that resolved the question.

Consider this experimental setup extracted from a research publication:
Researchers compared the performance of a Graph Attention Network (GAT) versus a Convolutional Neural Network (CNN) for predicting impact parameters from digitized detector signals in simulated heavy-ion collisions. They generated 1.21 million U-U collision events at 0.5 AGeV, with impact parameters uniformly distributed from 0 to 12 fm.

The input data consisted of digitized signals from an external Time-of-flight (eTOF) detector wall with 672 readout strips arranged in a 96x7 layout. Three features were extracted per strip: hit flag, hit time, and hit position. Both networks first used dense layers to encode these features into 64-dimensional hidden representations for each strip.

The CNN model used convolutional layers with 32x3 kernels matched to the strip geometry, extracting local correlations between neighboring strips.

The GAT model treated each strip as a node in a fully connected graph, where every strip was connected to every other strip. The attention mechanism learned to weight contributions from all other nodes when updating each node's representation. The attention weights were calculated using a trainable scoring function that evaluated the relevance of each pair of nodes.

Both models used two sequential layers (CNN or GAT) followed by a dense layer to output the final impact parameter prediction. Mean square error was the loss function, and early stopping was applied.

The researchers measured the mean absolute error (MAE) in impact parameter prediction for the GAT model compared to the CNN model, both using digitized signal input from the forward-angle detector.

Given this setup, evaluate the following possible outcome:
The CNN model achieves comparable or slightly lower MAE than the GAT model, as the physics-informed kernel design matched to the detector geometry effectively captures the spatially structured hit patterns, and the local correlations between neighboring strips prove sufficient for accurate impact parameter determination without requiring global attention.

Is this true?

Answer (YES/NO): NO